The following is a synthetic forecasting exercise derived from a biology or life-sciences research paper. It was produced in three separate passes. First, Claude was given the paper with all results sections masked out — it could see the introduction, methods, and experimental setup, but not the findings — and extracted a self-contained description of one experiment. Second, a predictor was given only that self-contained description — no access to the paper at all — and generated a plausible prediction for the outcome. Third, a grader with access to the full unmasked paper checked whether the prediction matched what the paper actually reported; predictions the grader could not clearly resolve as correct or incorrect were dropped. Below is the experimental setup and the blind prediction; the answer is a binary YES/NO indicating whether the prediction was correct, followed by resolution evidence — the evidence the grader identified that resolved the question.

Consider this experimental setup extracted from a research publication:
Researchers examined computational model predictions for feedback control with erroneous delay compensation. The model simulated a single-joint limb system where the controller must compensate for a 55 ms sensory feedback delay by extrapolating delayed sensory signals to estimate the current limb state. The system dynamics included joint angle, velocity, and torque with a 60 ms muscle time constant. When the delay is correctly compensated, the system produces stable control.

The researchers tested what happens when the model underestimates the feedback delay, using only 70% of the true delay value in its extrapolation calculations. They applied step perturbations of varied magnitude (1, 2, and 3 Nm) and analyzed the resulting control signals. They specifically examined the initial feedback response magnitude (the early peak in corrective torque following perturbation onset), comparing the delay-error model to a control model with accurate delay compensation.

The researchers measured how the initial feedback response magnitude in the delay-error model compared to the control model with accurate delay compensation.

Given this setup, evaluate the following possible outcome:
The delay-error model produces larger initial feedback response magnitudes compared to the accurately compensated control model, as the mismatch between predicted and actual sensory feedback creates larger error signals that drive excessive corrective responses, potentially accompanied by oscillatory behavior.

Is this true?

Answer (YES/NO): NO